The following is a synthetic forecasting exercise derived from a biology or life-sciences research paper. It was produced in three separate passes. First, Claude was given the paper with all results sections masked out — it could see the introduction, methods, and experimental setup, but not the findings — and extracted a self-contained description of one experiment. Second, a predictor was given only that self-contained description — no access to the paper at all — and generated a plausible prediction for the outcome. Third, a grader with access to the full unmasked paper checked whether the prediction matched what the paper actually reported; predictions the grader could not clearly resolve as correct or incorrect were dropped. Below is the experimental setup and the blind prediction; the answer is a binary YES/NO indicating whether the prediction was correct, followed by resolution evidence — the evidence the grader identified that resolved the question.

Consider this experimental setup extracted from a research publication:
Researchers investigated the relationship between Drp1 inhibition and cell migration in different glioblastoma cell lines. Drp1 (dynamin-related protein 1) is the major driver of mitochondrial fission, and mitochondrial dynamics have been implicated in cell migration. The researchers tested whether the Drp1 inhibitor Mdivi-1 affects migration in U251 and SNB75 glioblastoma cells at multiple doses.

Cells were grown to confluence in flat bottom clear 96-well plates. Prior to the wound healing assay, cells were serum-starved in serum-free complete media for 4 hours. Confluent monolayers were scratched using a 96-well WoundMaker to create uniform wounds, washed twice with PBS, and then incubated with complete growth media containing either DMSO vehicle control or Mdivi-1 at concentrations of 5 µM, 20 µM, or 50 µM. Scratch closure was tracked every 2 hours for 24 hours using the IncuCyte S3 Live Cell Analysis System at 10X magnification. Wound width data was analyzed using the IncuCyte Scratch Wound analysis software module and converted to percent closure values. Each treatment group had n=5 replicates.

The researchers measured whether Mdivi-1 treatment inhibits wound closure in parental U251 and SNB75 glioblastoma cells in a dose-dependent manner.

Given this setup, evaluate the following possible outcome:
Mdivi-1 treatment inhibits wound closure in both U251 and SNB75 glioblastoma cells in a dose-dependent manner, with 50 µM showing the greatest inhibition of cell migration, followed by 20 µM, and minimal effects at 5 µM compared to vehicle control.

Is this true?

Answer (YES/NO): NO